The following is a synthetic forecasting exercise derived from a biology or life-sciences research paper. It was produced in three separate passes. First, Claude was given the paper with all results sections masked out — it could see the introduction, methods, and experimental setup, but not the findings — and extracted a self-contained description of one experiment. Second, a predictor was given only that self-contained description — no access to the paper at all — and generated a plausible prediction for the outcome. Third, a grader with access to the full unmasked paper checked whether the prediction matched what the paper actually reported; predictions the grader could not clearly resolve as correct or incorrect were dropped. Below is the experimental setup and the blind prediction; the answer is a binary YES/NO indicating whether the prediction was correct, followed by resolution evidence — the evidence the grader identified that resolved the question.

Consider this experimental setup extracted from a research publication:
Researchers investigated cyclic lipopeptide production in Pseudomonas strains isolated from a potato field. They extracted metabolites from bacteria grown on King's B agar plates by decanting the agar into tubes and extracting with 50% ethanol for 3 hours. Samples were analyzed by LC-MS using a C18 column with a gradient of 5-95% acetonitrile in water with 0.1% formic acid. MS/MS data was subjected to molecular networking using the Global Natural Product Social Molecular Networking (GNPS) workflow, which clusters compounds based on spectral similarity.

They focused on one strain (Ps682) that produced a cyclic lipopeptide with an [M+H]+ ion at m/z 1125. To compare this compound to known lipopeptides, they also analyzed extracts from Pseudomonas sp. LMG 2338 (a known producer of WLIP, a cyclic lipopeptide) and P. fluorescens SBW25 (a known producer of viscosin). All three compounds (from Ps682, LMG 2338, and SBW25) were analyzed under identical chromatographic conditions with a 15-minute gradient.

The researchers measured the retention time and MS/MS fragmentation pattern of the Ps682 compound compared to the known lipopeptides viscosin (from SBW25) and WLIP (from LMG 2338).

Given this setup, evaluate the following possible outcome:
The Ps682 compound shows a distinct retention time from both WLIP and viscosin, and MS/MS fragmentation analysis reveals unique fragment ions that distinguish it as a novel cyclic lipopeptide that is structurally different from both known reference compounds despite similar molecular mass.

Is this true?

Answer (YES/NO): NO